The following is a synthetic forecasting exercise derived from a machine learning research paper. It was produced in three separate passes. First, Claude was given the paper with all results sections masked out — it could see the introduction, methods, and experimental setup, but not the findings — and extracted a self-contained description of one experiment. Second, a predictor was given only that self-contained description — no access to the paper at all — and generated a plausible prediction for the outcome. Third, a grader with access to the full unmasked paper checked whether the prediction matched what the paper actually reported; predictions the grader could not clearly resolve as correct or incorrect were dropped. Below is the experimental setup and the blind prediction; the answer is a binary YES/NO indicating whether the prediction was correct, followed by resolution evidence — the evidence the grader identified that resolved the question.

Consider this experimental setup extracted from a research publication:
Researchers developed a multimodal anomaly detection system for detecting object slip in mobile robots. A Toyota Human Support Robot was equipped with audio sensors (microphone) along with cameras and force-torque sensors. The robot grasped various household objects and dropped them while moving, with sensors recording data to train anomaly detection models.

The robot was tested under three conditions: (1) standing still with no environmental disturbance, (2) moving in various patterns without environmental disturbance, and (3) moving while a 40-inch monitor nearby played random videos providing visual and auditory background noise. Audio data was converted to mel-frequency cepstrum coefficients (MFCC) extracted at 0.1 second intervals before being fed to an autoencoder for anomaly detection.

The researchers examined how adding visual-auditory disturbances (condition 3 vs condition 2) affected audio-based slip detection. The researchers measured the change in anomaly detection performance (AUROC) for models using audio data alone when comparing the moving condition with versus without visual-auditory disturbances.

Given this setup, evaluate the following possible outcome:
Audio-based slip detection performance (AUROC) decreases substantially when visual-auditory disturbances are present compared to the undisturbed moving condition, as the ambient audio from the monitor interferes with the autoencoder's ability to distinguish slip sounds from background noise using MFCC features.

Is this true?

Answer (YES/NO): YES